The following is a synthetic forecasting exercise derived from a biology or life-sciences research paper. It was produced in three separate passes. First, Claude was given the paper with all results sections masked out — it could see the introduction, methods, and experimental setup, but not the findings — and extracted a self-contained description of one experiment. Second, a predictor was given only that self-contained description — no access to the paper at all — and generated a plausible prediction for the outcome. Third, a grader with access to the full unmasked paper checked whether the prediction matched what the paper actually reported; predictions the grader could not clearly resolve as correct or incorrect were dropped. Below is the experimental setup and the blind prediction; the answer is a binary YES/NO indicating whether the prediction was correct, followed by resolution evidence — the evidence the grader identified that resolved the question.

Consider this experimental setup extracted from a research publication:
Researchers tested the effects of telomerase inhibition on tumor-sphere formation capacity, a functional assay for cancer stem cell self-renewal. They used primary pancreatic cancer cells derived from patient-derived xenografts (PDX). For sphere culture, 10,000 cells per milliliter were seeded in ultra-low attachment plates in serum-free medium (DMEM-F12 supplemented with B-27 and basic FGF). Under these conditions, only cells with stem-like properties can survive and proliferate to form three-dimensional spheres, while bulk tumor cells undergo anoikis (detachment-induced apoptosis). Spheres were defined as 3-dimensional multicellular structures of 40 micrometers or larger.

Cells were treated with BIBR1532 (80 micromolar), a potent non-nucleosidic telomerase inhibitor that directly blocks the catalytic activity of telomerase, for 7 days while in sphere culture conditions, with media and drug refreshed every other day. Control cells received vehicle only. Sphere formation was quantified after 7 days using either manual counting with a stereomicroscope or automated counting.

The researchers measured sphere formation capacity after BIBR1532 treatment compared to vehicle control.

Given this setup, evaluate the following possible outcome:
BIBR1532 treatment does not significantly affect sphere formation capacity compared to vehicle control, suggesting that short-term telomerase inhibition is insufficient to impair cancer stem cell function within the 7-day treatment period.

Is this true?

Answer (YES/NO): NO